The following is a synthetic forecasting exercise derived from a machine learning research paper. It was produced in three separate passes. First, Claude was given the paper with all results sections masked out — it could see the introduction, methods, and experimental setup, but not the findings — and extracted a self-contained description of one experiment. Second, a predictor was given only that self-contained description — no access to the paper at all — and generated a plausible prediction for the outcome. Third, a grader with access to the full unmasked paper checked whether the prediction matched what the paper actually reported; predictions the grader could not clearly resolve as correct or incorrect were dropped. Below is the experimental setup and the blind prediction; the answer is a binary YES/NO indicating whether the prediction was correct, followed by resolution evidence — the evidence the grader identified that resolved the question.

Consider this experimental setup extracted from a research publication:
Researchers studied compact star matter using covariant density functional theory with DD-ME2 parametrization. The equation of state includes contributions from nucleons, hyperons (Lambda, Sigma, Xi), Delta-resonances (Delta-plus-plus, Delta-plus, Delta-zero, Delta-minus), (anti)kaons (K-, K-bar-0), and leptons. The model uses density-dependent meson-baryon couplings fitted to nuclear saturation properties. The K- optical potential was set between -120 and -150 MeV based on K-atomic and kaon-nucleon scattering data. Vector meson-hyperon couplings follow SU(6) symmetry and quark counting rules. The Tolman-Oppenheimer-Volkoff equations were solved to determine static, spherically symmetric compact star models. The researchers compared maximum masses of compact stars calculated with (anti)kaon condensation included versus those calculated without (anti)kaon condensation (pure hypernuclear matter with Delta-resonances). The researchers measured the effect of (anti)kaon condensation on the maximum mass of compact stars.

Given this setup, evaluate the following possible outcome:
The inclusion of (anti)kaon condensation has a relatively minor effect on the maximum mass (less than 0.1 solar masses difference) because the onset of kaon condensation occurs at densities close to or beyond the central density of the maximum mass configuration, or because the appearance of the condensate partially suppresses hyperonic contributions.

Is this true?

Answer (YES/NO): YES